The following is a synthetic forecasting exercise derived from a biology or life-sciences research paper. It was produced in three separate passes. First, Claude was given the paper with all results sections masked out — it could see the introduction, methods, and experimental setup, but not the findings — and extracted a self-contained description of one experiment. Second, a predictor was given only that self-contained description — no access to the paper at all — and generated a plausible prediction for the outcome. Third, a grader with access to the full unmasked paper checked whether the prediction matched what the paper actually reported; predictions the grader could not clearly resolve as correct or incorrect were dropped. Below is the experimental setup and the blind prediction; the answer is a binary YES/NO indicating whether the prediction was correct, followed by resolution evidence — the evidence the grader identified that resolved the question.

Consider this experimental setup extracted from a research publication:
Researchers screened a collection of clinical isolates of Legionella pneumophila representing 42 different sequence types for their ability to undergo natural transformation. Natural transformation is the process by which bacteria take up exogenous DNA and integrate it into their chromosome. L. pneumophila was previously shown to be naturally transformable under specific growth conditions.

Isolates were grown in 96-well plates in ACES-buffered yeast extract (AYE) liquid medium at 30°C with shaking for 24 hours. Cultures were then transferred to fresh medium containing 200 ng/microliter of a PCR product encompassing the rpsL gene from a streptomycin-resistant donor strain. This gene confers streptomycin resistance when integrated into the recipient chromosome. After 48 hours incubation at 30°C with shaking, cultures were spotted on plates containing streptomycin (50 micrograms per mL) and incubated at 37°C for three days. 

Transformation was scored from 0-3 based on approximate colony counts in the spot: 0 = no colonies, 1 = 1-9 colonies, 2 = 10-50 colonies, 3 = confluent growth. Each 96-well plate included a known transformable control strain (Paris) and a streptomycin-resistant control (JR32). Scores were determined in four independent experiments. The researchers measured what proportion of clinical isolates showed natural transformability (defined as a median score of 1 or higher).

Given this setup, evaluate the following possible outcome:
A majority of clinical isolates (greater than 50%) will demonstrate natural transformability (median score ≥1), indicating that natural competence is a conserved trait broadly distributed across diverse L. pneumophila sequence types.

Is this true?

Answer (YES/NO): YES